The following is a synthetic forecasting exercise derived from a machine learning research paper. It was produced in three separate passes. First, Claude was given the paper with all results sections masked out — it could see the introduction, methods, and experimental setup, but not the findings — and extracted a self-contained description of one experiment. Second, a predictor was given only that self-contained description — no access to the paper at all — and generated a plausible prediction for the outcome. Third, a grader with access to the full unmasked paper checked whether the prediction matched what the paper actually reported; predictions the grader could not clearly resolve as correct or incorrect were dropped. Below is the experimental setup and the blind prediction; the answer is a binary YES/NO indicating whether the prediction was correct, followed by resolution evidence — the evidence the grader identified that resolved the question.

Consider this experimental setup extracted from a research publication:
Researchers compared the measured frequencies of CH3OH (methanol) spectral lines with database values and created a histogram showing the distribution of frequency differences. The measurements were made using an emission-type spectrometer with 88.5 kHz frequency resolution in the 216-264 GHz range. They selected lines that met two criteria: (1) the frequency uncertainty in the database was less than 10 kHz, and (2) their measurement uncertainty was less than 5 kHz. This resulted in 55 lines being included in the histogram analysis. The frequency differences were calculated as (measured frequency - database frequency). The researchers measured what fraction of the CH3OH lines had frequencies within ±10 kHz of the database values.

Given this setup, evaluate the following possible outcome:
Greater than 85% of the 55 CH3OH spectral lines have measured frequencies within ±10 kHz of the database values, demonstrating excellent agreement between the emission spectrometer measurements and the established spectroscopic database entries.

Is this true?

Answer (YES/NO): NO